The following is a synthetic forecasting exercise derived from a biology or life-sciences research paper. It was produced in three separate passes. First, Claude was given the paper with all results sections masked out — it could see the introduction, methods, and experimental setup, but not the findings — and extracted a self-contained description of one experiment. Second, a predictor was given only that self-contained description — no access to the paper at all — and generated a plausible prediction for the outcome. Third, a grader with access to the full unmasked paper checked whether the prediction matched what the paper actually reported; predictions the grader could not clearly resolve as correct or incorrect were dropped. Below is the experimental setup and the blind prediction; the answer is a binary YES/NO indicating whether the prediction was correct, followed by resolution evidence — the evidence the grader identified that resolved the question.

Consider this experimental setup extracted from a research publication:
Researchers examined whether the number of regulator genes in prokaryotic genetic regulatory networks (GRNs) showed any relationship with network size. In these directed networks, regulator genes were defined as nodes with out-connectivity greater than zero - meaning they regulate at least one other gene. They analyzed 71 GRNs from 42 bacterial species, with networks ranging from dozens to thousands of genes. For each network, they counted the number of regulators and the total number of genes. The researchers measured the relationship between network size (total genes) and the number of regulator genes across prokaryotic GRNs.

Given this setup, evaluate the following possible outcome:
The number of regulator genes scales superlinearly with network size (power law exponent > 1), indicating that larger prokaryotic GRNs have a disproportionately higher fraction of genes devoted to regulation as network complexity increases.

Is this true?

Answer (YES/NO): NO